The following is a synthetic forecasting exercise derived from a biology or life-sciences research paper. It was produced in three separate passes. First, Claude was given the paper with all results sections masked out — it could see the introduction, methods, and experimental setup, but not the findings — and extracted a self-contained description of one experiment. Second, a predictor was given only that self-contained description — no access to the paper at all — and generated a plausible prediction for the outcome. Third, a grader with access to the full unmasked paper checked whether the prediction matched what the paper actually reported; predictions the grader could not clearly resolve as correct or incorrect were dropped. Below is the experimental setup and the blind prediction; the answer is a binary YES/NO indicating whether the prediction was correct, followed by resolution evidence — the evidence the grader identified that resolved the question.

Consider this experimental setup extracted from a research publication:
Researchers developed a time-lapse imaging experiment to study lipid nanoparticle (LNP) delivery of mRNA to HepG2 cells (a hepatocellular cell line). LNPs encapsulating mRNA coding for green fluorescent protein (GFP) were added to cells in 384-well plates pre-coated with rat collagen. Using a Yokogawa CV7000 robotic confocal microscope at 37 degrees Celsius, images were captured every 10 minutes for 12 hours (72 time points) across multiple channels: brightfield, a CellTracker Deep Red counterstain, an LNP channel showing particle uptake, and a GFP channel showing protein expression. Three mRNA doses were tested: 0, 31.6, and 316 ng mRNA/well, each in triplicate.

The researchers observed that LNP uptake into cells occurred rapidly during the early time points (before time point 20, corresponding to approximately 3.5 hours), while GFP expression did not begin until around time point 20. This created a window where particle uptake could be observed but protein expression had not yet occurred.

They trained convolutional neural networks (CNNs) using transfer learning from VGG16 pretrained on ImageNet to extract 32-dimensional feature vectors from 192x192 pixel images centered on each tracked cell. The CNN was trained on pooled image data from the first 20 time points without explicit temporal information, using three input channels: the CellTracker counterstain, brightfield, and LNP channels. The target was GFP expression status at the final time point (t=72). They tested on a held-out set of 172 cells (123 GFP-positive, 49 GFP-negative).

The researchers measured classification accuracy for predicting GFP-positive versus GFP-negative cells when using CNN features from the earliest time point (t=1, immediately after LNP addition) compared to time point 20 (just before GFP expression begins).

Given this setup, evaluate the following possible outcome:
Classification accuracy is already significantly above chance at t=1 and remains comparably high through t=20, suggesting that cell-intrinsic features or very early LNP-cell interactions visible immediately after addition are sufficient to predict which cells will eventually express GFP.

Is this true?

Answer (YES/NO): NO